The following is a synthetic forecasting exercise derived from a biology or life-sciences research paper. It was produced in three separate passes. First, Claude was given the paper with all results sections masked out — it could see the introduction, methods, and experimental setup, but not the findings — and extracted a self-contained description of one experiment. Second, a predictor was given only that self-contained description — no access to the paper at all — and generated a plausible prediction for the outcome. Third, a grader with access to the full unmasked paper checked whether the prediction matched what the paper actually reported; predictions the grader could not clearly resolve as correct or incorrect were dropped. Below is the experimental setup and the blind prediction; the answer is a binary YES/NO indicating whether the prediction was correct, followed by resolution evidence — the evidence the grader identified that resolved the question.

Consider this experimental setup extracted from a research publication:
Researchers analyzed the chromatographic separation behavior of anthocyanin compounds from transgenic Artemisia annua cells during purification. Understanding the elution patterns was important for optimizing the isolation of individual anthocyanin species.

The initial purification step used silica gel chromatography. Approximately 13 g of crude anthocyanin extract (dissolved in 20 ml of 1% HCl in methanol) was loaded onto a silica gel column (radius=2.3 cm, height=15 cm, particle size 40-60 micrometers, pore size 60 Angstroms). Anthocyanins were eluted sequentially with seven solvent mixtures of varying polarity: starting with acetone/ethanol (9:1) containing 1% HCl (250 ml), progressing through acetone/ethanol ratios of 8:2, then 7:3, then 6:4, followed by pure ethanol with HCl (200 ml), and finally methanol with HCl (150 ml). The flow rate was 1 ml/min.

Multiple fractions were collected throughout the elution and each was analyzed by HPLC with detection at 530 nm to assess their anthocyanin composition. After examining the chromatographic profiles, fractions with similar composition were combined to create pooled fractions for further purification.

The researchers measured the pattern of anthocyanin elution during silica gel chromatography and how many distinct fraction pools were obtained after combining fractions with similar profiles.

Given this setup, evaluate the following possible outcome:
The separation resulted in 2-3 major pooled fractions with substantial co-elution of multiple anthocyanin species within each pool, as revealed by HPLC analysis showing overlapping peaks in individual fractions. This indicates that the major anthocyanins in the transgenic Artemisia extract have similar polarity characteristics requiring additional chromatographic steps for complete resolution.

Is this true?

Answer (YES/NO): NO